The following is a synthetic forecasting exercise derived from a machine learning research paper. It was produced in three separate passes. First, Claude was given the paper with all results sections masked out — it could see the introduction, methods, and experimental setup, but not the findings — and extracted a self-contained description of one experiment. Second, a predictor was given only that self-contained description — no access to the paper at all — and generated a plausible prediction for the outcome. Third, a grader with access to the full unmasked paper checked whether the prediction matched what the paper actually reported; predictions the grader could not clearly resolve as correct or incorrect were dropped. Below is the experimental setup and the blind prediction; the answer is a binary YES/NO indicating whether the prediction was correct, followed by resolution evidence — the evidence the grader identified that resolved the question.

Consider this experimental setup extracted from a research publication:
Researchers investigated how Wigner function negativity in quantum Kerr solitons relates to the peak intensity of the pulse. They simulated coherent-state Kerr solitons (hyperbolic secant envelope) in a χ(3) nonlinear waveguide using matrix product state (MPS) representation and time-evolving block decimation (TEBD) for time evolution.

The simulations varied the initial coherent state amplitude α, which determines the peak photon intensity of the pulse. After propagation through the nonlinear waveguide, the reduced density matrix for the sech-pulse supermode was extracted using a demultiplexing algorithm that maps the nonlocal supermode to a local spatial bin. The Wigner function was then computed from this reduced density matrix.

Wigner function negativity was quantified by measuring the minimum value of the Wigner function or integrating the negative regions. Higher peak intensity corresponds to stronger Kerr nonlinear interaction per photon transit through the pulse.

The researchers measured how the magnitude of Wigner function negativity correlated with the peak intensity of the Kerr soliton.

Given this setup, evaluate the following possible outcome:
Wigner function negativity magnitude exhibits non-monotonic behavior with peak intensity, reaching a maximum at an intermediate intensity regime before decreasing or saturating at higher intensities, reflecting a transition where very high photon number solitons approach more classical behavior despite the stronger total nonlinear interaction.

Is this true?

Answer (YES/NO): NO